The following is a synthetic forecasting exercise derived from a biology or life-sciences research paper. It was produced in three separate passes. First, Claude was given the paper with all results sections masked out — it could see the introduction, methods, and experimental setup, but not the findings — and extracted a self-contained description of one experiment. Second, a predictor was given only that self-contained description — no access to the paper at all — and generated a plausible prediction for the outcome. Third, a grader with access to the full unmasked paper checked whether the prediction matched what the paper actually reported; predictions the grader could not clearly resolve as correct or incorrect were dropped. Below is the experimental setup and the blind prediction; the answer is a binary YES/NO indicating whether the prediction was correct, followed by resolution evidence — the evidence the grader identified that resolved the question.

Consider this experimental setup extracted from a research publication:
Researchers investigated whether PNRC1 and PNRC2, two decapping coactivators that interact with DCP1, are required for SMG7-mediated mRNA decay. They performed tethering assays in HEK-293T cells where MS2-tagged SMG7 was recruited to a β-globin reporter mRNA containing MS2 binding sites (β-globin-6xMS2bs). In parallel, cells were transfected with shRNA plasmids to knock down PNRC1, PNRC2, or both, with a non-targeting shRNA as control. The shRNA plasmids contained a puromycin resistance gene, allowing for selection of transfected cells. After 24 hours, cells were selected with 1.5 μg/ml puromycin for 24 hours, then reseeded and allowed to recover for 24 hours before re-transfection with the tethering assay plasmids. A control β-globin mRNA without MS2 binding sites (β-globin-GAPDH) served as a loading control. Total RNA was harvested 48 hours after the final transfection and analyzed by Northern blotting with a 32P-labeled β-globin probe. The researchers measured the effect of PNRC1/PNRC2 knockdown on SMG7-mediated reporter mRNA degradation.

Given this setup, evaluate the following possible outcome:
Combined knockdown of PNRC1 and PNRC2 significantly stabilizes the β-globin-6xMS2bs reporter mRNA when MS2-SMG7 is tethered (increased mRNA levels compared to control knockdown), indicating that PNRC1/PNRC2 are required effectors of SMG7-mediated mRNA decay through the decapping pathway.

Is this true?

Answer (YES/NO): NO